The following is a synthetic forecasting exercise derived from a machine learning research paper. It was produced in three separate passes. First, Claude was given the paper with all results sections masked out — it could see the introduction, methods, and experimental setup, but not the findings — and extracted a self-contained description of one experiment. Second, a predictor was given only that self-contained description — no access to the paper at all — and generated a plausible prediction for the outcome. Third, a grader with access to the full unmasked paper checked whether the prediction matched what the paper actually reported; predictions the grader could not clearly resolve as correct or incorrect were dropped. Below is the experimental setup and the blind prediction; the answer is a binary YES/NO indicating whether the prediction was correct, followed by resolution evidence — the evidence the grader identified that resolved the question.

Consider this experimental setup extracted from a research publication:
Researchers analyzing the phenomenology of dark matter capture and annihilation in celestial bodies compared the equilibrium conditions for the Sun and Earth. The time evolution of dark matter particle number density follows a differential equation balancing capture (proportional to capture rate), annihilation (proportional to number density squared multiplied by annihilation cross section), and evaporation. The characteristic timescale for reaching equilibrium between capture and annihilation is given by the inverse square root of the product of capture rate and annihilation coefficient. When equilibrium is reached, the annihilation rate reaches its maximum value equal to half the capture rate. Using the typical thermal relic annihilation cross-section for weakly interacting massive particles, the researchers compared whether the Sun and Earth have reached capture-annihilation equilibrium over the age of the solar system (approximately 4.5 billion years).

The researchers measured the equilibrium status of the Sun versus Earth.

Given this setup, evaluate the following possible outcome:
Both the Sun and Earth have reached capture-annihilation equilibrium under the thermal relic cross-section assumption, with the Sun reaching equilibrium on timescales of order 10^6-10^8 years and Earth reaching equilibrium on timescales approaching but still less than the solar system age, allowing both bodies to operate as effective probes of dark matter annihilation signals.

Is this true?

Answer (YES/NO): NO